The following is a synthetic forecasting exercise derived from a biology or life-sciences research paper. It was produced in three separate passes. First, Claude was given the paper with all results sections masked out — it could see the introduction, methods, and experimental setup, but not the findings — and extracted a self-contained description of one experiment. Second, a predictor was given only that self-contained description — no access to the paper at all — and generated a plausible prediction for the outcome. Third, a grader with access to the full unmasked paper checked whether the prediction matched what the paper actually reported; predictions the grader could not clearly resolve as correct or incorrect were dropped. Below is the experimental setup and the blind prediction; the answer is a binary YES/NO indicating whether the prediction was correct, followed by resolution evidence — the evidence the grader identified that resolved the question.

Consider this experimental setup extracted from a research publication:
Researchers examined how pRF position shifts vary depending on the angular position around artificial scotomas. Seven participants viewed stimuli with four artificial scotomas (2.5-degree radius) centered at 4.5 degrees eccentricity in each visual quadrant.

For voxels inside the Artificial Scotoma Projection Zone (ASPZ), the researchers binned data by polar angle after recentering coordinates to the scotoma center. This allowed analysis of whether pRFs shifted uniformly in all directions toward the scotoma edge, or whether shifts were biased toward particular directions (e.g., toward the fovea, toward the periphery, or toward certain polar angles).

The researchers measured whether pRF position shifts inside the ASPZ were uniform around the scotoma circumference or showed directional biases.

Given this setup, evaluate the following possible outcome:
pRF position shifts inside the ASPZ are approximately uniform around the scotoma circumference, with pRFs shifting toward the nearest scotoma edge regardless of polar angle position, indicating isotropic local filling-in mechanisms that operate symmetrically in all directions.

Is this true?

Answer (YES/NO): YES